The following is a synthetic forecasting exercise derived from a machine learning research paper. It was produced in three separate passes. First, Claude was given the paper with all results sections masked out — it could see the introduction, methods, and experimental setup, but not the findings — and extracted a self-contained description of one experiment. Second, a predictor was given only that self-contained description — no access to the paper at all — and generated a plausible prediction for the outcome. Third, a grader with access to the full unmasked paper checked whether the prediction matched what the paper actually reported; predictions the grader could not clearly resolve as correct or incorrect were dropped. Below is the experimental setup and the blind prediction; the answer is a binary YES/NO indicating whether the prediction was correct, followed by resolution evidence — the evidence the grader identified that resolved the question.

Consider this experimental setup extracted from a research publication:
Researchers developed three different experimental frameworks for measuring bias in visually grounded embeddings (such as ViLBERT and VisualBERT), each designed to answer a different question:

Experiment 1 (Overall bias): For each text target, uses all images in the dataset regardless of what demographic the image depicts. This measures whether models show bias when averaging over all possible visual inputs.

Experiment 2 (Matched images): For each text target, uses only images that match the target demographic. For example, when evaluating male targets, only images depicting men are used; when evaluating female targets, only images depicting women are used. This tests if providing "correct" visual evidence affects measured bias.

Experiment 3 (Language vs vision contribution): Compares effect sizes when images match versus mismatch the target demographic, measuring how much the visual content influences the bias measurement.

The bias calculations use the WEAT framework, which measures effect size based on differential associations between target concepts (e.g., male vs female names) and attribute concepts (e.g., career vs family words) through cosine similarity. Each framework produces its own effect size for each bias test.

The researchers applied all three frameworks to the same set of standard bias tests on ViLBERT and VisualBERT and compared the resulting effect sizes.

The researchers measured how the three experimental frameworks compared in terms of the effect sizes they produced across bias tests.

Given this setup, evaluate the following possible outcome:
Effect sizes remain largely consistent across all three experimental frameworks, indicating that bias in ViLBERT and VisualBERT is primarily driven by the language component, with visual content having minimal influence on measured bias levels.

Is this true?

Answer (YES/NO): NO